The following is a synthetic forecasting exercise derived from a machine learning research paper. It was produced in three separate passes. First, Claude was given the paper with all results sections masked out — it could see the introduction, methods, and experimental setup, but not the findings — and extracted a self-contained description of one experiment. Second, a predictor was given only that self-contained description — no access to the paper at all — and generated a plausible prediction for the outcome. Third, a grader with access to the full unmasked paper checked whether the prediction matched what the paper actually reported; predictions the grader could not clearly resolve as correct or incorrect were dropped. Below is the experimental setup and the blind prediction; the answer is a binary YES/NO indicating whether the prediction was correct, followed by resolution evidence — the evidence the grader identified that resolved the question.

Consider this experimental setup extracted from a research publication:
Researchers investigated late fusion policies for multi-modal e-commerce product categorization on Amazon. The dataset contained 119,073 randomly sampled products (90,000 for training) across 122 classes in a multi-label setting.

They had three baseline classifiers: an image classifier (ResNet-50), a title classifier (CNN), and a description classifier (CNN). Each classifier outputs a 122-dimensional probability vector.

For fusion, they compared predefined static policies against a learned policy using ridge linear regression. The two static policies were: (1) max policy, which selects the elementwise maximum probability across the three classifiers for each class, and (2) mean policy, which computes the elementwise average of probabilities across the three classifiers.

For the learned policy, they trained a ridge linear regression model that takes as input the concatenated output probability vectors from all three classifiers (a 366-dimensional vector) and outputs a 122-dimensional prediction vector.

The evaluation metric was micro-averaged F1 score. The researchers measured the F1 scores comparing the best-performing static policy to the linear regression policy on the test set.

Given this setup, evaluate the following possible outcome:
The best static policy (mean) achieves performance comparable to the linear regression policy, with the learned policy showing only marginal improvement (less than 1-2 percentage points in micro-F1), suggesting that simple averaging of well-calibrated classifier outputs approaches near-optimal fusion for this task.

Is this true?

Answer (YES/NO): NO